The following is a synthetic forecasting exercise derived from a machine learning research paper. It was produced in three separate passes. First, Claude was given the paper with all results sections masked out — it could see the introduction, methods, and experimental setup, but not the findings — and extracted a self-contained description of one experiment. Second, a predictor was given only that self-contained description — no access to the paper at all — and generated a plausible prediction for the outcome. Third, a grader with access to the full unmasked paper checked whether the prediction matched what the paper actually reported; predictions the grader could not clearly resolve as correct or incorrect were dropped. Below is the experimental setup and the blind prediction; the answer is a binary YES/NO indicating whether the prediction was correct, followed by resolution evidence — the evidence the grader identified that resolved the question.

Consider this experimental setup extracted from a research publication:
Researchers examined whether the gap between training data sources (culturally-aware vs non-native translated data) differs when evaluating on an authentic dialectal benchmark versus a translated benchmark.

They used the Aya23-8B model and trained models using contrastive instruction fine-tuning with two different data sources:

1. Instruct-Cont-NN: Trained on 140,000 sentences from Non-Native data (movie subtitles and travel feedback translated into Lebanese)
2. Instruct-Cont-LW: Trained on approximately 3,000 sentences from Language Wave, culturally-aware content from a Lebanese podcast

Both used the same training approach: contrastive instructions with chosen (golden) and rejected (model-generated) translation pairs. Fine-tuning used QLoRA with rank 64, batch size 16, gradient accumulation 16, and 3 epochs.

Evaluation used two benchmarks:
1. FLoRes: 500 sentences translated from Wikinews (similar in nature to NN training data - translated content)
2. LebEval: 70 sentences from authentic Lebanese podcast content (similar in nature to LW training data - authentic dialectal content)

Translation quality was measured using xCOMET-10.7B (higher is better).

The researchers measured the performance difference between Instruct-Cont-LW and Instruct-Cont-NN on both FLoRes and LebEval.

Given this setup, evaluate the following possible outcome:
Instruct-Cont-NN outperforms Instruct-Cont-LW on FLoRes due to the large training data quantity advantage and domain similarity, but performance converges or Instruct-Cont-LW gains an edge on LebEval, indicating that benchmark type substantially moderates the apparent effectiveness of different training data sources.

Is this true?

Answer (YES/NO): YES